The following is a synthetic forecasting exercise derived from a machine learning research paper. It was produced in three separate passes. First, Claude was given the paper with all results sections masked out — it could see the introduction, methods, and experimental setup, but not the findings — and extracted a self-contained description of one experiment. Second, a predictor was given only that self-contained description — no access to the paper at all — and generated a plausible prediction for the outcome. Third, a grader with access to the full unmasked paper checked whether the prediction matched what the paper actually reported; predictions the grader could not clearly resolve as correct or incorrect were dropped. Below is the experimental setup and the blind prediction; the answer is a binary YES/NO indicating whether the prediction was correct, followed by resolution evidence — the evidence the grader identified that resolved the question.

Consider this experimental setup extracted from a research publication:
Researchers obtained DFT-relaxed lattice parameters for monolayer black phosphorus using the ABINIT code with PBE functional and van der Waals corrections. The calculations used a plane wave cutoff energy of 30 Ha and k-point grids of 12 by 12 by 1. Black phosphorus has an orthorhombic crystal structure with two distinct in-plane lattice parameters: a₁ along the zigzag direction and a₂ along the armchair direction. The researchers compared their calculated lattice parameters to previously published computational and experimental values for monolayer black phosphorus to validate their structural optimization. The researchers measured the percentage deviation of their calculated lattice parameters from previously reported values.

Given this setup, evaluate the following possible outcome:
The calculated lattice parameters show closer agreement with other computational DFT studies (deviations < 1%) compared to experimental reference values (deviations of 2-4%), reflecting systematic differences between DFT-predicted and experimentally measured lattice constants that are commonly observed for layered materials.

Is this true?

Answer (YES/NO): NO